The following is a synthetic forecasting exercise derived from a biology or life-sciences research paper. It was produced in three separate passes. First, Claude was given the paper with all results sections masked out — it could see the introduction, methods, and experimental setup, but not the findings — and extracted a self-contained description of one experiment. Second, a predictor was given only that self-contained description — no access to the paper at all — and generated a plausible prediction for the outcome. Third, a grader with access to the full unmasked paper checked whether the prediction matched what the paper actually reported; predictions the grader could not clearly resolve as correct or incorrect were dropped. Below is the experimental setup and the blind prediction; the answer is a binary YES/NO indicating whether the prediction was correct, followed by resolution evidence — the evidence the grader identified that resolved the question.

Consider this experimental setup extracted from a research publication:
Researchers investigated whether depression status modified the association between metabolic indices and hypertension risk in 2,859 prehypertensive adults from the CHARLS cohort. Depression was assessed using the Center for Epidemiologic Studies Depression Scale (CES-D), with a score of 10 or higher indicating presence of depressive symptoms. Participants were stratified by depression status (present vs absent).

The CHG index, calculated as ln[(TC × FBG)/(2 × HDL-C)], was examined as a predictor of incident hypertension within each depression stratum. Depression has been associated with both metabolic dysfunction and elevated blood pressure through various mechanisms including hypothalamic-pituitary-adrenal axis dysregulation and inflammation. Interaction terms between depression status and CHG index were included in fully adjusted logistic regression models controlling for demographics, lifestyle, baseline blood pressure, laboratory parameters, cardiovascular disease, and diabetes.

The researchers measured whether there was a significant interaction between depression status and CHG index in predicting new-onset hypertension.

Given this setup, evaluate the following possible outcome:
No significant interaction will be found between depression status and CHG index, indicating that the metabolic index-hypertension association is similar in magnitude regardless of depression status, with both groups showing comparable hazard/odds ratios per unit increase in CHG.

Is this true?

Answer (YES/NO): YES